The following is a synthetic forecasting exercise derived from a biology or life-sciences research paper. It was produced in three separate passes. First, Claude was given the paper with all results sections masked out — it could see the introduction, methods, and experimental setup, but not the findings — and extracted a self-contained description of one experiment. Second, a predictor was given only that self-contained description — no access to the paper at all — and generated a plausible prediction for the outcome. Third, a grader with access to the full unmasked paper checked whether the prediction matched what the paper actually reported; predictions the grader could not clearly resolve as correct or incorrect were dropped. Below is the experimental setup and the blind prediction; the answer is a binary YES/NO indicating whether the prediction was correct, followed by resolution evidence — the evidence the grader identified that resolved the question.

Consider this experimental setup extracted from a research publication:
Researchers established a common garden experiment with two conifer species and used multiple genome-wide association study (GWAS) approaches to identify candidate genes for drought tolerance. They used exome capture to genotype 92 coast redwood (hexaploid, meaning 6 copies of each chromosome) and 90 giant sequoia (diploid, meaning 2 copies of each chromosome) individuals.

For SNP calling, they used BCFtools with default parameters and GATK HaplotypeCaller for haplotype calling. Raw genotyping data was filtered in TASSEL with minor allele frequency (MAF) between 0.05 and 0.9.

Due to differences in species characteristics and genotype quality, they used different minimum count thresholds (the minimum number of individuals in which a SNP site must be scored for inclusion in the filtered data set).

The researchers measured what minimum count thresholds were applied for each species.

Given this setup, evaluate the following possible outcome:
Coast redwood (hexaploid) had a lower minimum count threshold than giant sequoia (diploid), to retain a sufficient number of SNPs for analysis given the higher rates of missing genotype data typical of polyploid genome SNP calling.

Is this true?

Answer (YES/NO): YES